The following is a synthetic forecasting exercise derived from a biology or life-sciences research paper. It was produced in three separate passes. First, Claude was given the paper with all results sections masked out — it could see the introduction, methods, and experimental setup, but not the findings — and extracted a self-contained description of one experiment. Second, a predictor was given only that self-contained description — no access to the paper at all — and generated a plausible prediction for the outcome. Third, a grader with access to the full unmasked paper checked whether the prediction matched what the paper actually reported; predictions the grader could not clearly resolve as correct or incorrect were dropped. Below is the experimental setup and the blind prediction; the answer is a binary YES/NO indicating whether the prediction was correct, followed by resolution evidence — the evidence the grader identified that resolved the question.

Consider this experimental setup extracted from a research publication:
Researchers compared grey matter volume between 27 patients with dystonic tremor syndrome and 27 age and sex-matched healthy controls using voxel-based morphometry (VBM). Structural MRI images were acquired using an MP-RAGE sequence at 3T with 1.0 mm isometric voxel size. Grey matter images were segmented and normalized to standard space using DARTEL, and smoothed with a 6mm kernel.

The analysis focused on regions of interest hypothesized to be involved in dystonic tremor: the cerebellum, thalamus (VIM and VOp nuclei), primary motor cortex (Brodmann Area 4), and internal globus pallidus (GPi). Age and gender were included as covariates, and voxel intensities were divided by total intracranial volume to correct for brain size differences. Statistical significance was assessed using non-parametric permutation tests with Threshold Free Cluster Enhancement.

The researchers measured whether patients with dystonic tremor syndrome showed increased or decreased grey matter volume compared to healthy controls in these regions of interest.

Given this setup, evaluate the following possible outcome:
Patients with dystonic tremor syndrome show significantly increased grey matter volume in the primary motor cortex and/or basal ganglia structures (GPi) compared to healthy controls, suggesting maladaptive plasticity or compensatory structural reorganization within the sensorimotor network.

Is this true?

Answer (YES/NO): YES